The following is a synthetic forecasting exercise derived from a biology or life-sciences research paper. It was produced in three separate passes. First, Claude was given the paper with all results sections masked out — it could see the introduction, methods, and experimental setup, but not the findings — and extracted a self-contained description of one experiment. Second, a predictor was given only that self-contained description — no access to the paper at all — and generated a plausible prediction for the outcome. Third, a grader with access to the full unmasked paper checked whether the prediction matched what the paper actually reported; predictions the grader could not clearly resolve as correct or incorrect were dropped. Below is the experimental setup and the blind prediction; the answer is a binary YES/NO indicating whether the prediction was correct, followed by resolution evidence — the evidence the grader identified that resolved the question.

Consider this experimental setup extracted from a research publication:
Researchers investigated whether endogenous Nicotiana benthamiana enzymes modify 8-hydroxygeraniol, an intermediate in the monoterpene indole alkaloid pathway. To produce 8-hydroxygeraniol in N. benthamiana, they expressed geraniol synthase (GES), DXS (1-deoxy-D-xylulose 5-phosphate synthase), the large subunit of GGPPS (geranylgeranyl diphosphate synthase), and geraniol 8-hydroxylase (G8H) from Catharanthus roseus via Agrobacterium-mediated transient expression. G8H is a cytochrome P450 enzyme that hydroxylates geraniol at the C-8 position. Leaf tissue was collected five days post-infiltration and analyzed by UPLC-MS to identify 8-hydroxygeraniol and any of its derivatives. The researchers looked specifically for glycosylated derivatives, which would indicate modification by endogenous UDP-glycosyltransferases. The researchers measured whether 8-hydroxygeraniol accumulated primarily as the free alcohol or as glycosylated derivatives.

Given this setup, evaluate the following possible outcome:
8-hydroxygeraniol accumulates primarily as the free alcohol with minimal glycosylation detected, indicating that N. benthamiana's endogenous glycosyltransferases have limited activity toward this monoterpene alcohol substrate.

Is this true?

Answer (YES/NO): NO